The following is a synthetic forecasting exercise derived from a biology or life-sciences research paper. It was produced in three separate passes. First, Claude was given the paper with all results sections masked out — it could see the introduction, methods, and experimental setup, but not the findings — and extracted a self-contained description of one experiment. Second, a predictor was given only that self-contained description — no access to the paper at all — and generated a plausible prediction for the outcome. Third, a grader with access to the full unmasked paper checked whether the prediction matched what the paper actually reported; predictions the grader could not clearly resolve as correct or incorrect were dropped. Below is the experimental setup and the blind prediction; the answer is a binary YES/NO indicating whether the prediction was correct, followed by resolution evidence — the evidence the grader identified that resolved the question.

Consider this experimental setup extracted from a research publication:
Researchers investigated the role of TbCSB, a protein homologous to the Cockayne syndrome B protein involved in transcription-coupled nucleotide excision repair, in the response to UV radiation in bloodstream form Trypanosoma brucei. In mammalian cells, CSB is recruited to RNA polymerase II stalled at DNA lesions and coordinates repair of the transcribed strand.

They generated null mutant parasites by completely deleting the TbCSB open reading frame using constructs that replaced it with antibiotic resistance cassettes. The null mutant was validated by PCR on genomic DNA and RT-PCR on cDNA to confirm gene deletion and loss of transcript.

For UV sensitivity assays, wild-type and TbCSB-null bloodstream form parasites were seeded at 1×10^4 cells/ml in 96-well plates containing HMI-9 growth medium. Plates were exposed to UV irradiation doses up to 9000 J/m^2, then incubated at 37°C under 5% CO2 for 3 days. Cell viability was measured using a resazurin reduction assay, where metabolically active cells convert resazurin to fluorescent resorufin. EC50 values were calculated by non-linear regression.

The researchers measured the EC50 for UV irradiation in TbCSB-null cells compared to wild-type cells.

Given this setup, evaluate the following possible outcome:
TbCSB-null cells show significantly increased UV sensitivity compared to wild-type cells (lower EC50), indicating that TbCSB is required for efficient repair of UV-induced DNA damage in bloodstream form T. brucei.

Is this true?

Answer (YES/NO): YES